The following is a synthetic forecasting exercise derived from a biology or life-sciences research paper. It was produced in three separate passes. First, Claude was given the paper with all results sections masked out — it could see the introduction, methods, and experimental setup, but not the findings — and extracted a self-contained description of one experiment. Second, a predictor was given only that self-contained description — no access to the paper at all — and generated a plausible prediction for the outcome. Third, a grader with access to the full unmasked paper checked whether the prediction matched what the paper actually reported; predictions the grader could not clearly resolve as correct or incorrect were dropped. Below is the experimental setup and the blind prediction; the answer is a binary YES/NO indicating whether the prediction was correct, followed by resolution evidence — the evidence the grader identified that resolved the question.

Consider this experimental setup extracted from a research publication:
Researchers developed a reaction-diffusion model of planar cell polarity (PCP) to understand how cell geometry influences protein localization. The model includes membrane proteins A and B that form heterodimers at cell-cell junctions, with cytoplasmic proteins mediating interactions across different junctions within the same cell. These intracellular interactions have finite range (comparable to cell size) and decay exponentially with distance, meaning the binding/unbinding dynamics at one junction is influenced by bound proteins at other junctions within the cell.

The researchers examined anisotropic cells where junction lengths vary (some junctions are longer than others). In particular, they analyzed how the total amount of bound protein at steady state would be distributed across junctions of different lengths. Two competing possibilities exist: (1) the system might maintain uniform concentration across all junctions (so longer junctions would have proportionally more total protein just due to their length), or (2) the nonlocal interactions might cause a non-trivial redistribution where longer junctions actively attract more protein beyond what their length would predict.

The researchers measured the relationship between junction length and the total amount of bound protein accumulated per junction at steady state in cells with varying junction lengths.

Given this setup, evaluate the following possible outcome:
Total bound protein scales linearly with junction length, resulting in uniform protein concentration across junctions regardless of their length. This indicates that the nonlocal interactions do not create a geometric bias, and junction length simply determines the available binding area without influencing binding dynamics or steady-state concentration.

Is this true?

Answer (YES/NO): NO